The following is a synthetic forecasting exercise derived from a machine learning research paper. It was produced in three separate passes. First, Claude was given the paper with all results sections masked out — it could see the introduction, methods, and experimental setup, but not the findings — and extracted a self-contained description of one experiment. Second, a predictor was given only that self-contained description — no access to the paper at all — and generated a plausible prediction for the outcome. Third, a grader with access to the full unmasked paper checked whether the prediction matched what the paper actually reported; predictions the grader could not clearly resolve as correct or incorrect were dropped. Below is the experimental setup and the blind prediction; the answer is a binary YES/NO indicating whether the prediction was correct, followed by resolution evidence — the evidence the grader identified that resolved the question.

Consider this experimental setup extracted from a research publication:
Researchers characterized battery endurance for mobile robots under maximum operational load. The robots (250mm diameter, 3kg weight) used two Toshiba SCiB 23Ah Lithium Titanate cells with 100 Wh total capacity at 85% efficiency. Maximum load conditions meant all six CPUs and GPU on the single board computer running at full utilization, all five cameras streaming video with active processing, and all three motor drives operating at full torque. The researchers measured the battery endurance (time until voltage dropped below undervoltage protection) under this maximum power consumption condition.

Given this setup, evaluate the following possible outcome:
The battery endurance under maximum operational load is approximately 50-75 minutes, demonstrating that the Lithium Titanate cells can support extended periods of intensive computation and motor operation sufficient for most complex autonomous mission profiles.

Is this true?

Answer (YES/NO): NO